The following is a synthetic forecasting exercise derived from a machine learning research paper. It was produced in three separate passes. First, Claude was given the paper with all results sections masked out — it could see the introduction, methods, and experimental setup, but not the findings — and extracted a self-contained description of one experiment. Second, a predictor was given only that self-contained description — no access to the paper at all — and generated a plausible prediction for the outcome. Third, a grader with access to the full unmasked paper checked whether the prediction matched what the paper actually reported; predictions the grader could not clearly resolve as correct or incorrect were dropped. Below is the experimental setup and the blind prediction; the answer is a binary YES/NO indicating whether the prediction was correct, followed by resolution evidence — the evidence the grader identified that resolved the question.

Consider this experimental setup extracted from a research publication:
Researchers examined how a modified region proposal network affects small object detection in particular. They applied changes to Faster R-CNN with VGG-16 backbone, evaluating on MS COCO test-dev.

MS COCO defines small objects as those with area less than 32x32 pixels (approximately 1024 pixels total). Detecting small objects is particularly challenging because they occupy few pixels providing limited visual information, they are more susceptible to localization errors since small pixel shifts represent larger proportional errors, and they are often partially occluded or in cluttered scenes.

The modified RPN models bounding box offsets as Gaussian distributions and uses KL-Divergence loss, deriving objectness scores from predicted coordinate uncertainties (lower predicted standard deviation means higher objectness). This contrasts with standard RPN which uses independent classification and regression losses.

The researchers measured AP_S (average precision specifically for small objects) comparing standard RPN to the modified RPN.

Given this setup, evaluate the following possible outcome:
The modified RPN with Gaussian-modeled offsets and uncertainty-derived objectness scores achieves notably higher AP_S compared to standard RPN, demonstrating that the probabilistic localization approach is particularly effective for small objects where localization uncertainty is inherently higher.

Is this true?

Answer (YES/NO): NO